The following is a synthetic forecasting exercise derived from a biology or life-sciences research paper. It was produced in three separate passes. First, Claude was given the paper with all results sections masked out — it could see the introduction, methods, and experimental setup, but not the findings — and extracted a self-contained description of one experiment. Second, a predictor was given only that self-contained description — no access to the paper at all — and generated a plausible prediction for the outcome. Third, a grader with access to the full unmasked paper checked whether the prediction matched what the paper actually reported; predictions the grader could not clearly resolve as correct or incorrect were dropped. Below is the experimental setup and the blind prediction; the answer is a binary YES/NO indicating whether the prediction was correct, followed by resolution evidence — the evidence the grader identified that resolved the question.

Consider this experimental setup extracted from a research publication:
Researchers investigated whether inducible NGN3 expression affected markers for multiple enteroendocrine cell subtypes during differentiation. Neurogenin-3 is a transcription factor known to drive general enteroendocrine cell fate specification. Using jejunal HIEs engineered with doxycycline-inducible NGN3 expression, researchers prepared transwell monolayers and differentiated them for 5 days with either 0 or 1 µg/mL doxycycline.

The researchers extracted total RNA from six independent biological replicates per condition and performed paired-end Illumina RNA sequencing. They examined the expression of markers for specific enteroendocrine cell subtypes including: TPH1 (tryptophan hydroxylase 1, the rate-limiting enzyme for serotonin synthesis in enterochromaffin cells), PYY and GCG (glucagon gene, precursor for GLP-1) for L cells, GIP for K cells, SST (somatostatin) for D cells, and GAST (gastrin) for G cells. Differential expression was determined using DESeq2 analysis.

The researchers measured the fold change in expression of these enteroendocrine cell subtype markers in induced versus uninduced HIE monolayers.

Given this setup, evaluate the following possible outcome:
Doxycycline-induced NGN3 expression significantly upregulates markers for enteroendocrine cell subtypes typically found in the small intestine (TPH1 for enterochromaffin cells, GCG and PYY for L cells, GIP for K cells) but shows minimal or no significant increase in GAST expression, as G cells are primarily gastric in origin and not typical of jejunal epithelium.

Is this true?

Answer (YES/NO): NO